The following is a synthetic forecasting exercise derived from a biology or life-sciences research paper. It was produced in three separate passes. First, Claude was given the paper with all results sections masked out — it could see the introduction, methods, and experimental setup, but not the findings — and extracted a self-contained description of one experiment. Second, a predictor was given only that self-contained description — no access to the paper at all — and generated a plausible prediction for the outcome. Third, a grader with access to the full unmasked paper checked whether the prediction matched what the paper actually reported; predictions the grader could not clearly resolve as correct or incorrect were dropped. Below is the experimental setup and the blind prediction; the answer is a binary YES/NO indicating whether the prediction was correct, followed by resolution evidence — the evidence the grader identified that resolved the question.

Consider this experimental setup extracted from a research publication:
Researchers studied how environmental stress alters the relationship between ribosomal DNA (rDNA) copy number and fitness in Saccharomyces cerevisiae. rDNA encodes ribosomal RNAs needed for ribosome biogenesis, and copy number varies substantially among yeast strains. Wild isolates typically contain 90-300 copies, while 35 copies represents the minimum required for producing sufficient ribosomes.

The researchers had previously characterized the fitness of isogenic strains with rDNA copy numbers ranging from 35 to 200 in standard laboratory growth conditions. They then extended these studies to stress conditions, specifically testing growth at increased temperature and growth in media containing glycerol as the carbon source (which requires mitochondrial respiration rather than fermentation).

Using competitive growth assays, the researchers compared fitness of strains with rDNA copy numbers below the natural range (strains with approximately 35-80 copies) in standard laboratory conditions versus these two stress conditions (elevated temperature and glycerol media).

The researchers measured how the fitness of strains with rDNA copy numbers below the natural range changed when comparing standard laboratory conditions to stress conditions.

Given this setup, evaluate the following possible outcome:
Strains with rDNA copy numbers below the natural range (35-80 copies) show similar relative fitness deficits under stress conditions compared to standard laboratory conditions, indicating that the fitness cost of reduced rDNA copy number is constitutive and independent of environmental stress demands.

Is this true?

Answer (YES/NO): NO